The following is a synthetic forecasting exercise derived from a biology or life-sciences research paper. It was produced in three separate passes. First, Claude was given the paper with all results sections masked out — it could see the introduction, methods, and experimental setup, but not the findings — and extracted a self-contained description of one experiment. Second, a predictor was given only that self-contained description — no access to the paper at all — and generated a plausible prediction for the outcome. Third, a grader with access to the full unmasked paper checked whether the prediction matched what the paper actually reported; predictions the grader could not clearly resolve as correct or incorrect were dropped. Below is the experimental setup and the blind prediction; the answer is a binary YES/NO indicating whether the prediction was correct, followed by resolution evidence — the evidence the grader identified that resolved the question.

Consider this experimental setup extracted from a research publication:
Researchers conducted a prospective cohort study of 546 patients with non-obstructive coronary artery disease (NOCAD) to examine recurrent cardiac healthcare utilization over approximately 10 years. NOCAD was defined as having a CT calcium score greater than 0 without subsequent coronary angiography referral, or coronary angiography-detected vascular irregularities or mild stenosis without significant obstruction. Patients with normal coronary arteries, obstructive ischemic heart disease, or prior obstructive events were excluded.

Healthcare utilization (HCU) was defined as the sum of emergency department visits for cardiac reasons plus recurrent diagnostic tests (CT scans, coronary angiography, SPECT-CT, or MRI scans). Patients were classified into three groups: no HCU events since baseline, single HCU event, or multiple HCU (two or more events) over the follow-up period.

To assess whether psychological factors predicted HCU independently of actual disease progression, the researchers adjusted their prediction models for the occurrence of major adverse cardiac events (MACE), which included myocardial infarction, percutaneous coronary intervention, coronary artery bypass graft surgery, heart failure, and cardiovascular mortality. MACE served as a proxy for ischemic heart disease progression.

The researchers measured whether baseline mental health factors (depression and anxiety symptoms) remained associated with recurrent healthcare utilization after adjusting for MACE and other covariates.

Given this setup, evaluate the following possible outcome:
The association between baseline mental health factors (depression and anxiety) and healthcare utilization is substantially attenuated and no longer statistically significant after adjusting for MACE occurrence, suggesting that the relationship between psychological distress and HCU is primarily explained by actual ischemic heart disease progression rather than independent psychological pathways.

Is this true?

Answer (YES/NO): NO